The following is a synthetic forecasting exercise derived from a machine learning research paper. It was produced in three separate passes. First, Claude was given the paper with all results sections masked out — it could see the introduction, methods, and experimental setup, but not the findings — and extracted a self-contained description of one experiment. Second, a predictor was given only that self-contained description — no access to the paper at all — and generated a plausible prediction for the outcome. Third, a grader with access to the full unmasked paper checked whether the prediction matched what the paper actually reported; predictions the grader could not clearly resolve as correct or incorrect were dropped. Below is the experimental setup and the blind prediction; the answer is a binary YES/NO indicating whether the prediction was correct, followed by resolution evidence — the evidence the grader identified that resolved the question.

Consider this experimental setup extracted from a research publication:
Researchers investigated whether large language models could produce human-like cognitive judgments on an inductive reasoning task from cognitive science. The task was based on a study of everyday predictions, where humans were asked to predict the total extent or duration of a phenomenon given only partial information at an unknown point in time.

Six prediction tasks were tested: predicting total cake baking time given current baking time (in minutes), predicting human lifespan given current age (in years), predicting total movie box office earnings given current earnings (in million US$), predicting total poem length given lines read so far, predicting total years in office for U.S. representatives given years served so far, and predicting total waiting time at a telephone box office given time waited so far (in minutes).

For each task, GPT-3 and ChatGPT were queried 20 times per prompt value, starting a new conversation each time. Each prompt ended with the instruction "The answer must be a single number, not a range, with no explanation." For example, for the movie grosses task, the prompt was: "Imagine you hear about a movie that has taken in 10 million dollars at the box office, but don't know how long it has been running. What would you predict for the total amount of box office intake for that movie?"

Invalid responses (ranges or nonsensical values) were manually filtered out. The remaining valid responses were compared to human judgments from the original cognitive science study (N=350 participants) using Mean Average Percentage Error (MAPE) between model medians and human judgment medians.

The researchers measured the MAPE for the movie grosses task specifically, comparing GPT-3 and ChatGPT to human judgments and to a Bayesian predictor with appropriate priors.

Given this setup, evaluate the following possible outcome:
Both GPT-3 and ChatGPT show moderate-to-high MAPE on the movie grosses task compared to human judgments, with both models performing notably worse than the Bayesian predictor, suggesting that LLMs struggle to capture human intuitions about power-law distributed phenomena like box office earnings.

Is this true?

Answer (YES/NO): YES